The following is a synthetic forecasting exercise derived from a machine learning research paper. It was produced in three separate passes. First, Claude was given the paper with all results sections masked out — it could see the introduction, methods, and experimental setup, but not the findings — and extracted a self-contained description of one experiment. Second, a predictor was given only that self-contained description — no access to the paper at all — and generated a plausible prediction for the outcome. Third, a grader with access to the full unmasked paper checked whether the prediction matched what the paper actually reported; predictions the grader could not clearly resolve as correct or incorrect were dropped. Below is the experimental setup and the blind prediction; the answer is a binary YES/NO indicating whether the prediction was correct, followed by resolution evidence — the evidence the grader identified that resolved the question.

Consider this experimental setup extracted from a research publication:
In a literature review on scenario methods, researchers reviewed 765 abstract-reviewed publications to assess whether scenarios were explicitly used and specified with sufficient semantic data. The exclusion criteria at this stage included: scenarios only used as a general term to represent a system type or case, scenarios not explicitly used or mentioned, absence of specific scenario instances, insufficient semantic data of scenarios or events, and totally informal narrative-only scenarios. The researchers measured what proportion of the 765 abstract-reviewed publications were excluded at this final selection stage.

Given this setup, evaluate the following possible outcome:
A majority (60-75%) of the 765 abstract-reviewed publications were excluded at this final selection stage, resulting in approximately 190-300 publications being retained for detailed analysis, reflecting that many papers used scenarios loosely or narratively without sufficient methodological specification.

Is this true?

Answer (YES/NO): NO